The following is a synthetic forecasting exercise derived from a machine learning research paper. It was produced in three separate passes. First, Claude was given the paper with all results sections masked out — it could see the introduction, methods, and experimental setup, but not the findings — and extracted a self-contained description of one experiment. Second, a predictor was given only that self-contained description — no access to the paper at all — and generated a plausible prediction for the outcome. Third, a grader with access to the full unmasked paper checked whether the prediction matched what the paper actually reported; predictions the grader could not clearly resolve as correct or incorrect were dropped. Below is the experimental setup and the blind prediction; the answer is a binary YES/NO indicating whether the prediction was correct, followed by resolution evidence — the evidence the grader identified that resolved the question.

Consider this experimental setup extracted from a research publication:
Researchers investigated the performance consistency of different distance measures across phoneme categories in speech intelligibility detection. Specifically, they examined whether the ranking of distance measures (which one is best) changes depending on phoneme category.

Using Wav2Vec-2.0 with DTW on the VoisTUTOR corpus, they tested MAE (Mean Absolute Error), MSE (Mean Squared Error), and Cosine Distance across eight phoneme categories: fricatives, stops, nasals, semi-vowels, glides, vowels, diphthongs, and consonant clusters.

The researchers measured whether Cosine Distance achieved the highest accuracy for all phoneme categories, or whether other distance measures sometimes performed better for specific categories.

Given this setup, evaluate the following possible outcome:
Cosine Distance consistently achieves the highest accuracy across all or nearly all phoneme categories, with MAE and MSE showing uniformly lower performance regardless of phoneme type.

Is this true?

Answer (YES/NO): YES